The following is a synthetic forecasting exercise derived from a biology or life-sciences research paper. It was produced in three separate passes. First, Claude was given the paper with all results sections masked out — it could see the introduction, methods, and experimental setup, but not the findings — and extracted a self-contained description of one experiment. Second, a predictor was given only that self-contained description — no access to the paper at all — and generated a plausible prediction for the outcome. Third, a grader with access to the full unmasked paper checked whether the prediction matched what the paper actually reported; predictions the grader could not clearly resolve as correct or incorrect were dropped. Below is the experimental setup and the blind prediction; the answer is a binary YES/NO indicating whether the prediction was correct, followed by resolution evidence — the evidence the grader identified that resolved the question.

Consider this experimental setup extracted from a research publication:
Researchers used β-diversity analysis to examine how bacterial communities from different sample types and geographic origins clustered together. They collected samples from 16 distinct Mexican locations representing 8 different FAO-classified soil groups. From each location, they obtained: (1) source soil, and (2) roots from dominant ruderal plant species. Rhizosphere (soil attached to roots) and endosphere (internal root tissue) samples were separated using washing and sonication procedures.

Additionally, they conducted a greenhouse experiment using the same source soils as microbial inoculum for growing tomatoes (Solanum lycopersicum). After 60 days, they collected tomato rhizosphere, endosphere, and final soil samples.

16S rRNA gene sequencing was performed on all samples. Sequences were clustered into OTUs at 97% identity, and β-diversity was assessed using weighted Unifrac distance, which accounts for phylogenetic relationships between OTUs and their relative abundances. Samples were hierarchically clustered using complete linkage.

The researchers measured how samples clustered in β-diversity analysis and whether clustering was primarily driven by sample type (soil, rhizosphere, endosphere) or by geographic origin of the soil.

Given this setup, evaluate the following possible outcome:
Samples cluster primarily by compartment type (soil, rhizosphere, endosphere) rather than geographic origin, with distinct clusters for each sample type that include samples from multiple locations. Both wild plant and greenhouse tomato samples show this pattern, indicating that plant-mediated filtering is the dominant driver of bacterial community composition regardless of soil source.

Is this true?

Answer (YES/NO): NO